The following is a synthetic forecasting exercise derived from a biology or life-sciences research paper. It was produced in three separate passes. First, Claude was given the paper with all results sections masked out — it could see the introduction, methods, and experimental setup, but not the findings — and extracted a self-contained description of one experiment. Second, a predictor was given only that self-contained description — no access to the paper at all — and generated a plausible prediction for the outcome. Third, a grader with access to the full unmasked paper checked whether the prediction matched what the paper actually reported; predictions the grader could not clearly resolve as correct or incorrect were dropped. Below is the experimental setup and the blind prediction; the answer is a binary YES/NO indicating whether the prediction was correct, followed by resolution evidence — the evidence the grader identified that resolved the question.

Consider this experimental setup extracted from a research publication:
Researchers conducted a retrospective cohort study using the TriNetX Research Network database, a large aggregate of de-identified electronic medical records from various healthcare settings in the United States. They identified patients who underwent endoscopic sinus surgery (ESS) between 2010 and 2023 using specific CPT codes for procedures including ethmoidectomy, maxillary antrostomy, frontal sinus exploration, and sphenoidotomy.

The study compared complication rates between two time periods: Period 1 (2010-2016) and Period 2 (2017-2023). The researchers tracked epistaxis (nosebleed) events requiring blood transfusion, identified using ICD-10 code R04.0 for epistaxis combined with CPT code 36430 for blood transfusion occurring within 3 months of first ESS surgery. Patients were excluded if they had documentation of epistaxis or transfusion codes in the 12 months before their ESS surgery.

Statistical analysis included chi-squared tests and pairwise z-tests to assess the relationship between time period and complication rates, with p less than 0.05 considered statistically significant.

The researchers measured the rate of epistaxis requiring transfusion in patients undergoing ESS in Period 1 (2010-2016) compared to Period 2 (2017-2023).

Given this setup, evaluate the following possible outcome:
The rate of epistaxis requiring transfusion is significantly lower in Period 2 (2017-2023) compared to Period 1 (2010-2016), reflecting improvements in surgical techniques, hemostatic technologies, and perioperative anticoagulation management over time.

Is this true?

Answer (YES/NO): NO